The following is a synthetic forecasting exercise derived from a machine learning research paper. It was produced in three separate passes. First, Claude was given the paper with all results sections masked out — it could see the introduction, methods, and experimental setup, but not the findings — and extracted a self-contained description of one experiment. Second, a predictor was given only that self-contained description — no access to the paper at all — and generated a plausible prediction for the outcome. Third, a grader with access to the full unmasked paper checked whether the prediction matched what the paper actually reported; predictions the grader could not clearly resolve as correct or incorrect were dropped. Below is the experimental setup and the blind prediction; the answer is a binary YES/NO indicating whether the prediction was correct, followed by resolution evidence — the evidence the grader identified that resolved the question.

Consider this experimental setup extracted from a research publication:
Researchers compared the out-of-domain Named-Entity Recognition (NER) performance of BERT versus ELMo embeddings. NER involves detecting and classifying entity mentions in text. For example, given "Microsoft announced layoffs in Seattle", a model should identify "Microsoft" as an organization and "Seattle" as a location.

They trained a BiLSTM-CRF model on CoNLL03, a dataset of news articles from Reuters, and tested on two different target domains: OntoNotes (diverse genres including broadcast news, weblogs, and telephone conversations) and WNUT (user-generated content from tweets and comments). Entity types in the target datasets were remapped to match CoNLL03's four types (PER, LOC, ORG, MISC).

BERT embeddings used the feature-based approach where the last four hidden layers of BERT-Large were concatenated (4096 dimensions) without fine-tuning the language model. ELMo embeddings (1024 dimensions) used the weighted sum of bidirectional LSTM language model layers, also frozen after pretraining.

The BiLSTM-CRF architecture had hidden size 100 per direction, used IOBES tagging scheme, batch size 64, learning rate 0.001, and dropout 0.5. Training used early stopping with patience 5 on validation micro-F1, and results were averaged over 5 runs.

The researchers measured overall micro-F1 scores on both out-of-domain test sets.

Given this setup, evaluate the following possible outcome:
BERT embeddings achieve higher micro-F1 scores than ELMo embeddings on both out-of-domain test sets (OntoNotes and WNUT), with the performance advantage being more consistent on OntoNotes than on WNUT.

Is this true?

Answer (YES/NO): NO